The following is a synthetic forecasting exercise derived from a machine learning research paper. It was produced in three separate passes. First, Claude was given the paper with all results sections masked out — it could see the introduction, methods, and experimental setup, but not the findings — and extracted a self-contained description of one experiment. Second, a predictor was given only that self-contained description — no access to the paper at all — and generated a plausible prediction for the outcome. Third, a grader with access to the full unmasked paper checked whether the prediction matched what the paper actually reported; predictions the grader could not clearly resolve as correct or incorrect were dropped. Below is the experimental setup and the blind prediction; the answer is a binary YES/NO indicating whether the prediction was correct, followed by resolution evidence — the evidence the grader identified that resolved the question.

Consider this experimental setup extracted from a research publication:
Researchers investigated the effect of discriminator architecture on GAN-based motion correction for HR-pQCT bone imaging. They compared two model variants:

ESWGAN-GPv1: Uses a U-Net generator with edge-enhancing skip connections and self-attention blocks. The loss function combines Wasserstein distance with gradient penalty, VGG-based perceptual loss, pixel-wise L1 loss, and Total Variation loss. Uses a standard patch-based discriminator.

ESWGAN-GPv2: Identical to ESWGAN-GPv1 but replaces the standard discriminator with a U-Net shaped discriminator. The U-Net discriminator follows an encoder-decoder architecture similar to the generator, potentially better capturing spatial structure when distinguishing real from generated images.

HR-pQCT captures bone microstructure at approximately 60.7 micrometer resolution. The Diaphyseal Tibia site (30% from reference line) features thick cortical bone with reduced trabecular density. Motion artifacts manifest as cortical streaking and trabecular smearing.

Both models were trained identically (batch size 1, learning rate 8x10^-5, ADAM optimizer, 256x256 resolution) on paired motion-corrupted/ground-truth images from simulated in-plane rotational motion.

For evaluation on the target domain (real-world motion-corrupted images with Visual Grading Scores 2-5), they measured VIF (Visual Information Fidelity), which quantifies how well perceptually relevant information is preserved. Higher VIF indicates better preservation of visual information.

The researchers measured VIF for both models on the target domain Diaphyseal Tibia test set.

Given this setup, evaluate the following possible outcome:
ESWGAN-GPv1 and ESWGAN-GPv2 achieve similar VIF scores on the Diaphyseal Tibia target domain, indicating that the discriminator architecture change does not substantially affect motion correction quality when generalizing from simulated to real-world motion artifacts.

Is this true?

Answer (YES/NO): NO